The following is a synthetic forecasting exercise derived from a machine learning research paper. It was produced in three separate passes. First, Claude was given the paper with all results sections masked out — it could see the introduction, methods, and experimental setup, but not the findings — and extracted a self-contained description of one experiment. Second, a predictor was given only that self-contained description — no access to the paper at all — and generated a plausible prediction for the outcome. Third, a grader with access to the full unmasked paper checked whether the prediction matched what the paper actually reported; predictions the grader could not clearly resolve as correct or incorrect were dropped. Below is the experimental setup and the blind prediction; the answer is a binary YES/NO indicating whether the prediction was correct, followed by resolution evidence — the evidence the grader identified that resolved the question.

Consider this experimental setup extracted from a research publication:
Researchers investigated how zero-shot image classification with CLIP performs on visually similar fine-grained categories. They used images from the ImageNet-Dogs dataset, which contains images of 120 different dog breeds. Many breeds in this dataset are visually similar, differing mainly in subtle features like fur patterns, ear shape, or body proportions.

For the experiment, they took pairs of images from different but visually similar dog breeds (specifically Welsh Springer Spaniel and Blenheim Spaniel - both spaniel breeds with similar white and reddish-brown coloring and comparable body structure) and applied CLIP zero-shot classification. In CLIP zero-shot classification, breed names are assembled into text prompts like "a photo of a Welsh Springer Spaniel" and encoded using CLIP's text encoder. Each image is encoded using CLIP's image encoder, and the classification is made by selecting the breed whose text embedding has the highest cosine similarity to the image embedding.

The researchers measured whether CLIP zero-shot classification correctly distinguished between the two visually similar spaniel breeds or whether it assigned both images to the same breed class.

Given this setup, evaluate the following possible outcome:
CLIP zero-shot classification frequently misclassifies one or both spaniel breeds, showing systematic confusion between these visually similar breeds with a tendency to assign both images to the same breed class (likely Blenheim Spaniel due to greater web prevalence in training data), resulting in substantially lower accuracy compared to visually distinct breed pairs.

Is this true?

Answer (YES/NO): YES